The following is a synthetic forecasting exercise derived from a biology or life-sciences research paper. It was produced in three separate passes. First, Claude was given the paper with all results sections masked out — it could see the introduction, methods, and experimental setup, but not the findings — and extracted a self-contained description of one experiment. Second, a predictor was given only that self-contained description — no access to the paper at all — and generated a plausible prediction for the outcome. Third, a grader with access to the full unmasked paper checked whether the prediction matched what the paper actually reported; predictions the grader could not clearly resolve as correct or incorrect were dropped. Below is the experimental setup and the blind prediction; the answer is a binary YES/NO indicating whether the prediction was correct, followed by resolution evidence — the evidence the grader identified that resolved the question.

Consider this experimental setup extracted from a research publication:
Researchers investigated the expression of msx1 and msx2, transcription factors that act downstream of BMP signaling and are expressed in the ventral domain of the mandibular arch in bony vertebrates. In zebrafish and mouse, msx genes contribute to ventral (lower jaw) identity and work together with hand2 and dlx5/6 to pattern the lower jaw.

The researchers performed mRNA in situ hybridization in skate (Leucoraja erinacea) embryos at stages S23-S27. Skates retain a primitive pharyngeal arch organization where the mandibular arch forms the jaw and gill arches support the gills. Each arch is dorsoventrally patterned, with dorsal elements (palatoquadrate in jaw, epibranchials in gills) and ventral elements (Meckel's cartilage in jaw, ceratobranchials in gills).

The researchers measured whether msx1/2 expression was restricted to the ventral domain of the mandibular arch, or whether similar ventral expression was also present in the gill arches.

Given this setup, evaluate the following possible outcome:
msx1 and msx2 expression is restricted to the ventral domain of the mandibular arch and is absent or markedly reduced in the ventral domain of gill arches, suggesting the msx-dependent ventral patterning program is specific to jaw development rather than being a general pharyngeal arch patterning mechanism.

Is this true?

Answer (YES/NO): NO